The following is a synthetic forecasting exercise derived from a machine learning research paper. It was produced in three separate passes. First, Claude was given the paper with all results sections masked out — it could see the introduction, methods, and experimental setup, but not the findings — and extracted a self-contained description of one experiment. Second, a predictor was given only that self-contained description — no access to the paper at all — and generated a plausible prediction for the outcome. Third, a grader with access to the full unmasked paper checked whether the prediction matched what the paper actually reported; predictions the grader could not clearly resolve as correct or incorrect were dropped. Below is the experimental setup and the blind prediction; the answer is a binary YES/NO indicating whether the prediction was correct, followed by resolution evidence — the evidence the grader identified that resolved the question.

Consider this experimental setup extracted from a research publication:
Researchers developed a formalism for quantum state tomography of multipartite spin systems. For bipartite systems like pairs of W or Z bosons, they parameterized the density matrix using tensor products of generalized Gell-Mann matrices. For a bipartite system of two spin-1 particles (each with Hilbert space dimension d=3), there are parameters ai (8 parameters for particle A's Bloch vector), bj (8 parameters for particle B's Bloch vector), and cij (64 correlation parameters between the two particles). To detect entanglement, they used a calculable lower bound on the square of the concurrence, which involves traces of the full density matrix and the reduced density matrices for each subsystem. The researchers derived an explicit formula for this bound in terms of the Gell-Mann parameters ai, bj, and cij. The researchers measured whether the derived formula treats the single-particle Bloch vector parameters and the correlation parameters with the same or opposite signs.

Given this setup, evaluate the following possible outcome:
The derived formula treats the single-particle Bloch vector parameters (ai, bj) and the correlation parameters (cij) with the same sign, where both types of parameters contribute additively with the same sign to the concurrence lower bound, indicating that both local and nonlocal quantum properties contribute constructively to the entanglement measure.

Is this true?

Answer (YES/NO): NO